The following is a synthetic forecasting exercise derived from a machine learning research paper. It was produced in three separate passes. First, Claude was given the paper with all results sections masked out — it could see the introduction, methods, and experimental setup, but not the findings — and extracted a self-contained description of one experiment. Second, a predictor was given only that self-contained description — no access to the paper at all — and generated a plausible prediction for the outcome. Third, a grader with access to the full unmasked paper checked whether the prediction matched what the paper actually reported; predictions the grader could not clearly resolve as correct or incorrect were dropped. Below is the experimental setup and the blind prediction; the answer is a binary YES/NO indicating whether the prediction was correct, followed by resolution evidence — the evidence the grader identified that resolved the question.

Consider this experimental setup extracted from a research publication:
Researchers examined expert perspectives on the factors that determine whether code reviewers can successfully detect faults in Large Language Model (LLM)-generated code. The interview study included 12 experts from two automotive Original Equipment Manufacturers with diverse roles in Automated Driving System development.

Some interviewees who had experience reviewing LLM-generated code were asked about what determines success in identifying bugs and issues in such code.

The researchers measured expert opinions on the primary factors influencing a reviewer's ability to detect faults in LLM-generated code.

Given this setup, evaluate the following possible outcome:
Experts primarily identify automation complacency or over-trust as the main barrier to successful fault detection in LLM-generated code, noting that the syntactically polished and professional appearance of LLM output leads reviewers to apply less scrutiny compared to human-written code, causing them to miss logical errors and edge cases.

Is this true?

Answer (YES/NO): NO